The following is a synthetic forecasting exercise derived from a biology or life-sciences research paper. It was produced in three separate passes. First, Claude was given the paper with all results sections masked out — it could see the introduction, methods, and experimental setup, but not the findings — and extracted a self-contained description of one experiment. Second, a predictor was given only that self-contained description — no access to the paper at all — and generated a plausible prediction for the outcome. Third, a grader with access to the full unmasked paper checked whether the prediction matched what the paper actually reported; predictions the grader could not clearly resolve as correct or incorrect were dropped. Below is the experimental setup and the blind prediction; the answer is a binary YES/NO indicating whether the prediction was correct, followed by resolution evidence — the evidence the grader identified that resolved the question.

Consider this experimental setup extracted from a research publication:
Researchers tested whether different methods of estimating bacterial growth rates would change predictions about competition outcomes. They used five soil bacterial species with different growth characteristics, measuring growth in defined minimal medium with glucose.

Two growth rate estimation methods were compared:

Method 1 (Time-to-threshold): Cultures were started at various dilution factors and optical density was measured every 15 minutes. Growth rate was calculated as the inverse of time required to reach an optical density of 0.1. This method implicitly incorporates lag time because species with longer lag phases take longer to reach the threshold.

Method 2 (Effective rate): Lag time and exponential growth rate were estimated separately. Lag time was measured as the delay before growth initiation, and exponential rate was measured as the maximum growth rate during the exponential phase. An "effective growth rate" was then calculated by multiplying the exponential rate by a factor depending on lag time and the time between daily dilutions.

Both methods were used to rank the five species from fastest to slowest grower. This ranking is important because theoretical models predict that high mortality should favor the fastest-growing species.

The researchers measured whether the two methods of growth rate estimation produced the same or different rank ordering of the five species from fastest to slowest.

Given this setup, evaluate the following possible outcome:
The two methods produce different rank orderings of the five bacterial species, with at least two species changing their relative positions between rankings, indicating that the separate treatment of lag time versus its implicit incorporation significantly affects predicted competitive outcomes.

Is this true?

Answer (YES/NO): NO